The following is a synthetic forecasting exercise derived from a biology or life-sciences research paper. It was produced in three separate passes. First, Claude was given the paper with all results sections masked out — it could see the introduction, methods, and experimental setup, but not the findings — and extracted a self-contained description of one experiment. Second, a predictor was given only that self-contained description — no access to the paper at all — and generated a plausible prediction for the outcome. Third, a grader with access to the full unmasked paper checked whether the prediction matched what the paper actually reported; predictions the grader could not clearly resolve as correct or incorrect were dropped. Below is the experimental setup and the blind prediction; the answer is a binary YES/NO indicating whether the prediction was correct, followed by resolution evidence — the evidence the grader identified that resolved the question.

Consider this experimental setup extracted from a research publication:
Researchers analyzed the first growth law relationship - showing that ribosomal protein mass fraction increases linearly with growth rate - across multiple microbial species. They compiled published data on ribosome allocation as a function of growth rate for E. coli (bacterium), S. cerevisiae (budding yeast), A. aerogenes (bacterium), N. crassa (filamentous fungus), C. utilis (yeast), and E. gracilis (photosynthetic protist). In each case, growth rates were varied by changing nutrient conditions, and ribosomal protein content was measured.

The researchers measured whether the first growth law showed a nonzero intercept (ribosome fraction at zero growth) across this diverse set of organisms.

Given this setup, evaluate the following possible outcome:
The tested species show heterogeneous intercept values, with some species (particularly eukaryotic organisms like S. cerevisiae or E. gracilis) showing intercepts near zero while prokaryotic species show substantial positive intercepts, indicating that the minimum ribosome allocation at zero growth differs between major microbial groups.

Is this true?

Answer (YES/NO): NO